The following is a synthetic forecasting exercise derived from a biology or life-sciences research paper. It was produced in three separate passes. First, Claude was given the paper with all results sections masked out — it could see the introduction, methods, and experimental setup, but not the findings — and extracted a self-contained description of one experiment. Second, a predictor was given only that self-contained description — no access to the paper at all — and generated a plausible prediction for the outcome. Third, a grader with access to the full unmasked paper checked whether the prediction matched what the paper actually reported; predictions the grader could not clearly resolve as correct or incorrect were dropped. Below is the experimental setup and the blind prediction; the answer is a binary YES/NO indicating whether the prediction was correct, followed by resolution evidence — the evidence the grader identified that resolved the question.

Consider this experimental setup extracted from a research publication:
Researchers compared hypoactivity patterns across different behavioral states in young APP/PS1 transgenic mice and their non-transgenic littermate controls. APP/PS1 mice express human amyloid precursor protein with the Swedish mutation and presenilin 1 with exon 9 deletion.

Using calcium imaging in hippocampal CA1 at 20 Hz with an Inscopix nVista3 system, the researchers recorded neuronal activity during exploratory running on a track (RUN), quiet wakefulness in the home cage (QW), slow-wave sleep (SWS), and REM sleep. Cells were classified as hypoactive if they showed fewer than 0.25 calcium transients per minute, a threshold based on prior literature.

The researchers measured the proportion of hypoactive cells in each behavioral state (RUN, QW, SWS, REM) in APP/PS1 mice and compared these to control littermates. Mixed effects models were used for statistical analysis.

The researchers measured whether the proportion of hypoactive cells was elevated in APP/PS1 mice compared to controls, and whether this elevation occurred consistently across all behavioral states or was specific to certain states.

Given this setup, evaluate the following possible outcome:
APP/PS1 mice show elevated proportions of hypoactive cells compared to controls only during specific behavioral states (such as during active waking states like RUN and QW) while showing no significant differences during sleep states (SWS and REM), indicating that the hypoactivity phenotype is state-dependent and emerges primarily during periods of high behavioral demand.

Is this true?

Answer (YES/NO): NO